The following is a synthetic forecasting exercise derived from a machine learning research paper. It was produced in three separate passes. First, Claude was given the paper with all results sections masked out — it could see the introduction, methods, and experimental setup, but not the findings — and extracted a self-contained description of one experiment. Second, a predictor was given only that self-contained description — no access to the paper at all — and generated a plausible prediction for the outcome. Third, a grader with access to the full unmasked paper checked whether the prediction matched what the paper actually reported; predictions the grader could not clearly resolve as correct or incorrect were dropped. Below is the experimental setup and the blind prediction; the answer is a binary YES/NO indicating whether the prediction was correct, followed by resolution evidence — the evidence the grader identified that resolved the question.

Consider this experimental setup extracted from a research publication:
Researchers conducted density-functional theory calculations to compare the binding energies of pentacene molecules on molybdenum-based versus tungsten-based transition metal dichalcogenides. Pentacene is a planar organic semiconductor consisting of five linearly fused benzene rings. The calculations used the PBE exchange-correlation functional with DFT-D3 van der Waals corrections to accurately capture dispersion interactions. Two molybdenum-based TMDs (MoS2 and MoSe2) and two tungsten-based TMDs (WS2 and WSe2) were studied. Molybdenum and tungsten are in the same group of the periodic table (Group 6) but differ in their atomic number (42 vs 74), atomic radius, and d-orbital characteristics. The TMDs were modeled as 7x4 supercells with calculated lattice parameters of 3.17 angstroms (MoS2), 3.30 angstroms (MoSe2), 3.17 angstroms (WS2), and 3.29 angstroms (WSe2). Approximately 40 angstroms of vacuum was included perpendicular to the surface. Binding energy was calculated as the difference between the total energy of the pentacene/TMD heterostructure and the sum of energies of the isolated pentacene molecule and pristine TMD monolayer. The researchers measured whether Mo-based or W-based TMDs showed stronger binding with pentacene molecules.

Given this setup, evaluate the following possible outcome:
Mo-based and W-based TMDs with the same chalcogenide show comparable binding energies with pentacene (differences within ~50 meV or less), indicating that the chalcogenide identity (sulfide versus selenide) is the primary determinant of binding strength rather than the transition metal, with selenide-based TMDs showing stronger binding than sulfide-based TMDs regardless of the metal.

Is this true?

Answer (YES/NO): NO